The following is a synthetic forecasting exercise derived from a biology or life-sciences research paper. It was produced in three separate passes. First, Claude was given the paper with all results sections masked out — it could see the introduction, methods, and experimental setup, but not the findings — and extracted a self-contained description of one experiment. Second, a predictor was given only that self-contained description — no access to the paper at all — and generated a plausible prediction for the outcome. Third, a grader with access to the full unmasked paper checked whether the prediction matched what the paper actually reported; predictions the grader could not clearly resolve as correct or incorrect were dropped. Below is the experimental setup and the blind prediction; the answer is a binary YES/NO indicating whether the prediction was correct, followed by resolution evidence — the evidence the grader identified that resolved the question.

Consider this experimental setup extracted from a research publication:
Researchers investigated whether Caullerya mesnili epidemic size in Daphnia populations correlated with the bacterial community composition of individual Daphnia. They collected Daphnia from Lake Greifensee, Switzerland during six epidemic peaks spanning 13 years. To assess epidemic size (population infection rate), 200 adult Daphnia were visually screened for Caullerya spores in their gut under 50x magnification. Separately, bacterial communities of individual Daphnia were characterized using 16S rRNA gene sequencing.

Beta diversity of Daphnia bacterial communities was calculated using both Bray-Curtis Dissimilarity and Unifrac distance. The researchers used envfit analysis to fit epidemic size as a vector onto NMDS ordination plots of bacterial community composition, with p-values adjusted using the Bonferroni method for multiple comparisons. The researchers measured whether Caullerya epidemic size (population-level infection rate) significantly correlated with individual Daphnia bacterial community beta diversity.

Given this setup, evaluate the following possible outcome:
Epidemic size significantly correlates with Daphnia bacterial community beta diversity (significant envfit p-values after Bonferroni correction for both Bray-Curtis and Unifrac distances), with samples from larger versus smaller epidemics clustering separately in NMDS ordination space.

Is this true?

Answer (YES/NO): YES